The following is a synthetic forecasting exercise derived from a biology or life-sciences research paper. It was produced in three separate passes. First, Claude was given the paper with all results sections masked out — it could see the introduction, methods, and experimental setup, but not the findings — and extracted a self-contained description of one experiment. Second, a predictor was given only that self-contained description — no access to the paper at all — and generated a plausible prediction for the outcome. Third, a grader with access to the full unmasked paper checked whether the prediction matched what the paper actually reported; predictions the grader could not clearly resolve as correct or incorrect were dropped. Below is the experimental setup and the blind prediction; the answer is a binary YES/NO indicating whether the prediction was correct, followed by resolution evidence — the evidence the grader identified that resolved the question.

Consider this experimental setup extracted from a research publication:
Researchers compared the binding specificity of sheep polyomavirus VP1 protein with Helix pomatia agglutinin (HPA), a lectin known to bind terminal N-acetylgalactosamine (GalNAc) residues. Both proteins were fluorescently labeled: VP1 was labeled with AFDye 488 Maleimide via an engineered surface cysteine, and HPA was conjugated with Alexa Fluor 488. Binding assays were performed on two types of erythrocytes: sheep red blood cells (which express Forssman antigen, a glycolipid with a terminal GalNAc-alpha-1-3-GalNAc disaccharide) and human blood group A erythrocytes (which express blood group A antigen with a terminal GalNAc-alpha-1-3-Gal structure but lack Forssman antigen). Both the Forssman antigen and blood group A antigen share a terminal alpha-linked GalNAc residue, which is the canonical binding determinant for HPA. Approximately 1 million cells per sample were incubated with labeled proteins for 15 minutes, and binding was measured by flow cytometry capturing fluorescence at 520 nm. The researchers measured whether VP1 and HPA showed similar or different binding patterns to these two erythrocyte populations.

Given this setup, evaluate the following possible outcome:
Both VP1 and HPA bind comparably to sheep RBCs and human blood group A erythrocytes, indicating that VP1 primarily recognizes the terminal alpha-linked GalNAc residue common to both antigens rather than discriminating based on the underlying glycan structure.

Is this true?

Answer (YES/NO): NO